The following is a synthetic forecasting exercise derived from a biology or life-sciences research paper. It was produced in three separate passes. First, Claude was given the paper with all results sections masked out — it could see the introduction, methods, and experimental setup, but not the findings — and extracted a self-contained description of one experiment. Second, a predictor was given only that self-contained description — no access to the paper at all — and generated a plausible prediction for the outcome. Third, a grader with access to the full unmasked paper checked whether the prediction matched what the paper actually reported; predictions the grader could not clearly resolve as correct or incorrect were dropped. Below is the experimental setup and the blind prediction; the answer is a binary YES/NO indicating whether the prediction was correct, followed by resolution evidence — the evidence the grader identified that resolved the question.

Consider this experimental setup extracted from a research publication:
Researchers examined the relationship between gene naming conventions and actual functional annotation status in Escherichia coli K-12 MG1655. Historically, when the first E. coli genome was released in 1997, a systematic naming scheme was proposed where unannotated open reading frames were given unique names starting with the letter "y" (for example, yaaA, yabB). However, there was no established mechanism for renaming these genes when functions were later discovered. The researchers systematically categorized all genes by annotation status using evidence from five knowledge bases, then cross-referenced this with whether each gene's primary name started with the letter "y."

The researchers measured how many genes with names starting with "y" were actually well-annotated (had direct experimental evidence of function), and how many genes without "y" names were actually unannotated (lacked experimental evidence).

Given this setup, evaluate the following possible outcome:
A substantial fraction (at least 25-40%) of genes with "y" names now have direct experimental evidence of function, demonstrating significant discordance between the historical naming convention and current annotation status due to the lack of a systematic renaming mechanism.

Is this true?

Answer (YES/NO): NO